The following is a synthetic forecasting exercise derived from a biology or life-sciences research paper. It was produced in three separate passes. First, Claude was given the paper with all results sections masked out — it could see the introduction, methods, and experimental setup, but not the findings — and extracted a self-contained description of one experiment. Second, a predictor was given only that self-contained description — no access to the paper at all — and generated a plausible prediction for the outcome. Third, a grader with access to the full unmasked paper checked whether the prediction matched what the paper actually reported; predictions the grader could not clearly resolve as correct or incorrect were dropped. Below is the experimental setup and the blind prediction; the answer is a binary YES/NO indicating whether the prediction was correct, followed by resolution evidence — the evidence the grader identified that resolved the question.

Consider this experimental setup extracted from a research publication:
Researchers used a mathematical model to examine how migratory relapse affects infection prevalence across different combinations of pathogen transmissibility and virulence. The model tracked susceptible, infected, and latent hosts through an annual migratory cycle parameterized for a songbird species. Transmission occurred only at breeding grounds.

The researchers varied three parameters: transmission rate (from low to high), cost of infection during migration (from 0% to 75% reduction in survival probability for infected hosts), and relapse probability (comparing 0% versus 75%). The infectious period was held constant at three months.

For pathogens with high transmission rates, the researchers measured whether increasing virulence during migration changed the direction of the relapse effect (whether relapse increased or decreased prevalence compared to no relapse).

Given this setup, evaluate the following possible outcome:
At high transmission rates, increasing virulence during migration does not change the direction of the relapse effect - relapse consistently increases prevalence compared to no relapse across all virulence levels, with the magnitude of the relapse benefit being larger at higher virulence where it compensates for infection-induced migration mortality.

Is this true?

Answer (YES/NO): NO